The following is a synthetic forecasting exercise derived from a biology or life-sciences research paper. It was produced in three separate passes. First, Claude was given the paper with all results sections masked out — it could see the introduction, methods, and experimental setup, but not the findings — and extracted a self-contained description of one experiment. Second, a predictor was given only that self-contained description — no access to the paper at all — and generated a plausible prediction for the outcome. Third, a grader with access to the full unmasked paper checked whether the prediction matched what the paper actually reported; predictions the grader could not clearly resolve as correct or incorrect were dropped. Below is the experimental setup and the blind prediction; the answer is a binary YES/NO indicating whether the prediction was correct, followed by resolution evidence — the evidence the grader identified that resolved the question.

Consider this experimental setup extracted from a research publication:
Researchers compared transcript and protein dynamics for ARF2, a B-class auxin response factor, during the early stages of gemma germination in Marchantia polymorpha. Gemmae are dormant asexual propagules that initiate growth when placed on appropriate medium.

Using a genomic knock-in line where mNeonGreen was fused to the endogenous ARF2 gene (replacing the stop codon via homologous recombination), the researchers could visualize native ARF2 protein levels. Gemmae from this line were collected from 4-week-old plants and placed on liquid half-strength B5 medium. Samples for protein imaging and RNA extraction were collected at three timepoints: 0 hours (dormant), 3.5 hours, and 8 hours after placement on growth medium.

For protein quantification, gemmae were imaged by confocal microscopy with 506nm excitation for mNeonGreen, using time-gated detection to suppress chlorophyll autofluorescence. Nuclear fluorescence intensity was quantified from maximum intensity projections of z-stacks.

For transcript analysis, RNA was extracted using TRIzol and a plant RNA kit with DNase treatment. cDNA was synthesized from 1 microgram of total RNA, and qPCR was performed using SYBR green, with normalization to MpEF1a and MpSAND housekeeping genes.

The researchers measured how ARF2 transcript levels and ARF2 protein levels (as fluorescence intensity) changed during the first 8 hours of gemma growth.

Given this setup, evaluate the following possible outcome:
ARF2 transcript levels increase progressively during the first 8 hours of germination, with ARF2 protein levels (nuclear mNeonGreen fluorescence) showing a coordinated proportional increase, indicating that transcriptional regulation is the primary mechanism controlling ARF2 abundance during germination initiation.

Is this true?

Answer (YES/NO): NO